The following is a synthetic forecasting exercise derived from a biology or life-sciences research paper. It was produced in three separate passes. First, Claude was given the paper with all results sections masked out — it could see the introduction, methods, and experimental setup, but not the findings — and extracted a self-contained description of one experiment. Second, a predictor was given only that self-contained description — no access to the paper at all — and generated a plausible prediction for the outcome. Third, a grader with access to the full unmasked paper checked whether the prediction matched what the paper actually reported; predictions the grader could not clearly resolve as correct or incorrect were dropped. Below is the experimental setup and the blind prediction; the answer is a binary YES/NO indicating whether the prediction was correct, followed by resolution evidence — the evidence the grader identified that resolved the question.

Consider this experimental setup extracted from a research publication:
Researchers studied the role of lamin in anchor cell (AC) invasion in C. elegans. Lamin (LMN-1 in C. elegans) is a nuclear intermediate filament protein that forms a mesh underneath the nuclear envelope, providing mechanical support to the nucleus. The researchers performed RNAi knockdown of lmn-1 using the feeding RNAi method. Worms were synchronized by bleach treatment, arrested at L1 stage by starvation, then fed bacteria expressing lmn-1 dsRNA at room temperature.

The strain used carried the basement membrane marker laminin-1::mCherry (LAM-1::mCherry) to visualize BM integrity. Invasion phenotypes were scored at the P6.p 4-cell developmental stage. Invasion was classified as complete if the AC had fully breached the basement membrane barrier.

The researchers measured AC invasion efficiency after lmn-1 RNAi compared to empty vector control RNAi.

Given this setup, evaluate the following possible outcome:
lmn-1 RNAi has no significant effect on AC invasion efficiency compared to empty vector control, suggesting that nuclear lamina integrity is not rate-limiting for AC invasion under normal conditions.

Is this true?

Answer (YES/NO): YES